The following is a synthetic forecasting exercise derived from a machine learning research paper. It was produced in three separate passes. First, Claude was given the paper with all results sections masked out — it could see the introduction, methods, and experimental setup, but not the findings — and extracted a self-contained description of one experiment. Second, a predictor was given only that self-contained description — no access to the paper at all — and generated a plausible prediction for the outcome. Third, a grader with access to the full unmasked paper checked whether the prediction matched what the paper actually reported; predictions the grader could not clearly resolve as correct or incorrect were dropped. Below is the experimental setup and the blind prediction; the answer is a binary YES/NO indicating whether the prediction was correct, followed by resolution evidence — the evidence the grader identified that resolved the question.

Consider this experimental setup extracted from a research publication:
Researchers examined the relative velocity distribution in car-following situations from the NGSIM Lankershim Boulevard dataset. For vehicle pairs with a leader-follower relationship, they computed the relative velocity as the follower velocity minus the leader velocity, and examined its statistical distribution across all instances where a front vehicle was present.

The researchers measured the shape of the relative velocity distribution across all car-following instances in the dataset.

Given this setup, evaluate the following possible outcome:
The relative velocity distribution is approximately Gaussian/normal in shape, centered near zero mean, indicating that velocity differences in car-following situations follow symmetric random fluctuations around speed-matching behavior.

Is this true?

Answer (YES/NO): NO